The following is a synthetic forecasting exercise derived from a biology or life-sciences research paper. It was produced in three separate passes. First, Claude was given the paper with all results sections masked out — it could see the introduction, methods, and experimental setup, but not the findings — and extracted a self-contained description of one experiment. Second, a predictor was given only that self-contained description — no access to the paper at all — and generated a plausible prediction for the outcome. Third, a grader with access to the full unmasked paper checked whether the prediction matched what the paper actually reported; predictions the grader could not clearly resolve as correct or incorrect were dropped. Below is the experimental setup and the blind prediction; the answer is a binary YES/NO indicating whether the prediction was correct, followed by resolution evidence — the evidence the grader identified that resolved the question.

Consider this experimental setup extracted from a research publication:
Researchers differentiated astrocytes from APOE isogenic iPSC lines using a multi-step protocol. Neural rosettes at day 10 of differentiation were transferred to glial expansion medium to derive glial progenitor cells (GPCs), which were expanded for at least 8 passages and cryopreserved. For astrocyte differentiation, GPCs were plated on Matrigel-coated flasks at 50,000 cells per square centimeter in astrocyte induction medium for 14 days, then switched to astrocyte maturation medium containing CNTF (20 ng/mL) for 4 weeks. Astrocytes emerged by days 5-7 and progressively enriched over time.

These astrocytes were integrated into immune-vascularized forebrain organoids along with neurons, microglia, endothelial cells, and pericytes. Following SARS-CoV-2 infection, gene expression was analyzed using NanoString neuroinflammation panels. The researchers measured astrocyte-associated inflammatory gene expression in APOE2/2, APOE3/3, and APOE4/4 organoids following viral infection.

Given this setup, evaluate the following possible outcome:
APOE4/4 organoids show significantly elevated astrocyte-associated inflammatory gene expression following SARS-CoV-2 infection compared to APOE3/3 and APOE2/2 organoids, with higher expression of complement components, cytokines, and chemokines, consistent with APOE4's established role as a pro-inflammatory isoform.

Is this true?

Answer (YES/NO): NO